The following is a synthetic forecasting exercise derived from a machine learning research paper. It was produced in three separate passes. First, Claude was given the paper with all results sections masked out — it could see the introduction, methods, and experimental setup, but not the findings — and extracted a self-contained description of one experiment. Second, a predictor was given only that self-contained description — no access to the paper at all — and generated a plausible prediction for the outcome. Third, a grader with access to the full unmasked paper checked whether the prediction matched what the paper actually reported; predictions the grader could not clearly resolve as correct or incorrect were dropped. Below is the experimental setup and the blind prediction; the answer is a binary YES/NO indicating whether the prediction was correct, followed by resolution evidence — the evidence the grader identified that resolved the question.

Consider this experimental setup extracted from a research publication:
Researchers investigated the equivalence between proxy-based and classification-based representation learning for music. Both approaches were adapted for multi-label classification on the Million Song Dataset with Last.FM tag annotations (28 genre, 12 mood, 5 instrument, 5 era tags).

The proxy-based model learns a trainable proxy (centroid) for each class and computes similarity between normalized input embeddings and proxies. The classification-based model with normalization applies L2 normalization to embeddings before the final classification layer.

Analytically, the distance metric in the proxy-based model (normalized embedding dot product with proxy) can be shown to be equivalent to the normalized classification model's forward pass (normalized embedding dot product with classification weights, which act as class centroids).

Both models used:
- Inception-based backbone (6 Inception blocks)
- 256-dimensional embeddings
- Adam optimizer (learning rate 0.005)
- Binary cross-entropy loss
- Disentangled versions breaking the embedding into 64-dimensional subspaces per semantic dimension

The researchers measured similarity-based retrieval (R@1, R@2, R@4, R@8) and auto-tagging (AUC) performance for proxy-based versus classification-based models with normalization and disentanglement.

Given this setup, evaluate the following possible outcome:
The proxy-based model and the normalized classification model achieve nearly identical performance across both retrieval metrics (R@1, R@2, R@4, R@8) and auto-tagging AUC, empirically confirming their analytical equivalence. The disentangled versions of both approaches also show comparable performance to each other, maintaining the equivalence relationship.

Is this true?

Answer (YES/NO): YES